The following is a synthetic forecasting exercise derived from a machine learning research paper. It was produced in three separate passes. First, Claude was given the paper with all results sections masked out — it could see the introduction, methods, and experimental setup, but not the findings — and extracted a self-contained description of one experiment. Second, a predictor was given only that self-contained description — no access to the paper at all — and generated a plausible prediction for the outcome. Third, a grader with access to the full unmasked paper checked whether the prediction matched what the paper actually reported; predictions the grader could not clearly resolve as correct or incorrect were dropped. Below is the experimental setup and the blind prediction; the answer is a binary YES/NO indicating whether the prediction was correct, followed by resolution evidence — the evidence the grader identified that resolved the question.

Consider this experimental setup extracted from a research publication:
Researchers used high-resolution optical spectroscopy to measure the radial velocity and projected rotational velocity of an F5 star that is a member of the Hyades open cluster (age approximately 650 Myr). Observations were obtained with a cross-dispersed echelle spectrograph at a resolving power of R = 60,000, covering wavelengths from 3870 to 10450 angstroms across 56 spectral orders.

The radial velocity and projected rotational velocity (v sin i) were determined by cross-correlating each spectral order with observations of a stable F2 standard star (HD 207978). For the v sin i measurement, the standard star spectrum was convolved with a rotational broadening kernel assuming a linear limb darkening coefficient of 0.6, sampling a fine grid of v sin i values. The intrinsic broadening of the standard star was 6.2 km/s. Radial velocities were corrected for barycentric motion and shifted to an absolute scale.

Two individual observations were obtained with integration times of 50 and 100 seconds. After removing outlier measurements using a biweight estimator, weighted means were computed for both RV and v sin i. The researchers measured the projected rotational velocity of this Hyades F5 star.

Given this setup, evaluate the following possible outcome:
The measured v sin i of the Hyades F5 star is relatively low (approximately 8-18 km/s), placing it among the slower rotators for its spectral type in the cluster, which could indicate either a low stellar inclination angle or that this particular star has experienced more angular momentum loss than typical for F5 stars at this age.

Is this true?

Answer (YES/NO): NO